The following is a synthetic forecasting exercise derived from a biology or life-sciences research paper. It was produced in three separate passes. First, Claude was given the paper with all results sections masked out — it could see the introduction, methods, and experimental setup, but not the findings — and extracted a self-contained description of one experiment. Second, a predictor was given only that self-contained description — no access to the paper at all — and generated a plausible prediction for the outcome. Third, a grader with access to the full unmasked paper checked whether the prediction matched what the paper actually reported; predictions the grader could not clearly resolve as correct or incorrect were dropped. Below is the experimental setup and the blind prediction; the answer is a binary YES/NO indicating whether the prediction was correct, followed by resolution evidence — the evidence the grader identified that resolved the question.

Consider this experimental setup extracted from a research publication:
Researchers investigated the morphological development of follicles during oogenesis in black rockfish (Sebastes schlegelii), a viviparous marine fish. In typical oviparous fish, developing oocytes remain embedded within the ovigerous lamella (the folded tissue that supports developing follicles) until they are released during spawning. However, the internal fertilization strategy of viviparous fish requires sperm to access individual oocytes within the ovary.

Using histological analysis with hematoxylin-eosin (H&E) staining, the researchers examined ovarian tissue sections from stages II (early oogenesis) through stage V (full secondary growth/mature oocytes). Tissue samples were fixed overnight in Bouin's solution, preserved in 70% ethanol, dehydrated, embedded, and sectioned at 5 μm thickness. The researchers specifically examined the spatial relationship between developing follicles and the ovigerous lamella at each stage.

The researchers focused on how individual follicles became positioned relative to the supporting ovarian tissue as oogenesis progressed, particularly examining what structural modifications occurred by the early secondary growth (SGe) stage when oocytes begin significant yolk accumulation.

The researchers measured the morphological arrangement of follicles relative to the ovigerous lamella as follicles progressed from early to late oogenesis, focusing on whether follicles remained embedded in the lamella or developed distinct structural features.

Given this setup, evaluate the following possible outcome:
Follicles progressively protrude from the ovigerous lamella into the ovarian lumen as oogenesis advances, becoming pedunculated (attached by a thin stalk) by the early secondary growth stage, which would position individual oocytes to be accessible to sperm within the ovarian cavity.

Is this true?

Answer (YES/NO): YES